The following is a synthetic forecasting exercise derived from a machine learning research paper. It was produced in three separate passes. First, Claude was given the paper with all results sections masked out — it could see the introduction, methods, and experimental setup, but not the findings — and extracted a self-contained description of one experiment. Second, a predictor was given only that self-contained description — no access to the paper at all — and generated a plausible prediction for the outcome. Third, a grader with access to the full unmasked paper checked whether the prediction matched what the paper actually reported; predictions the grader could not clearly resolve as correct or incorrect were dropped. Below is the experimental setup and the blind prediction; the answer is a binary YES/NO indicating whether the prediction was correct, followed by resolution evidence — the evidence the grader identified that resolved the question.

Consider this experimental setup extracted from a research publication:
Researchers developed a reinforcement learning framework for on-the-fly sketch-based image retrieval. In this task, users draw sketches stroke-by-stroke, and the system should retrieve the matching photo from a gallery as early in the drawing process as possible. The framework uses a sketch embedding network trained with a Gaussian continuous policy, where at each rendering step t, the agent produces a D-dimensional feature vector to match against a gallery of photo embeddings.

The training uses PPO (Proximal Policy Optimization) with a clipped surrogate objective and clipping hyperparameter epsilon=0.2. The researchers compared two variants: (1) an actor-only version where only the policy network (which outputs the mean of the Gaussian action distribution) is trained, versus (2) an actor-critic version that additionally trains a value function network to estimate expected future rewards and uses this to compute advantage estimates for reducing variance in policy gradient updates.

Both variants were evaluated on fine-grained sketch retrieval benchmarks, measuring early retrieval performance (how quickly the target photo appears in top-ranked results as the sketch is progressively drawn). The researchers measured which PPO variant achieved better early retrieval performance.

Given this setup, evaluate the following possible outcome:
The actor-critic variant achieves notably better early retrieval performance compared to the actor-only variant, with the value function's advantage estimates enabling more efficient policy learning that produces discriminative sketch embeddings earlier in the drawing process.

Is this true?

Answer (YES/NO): NO